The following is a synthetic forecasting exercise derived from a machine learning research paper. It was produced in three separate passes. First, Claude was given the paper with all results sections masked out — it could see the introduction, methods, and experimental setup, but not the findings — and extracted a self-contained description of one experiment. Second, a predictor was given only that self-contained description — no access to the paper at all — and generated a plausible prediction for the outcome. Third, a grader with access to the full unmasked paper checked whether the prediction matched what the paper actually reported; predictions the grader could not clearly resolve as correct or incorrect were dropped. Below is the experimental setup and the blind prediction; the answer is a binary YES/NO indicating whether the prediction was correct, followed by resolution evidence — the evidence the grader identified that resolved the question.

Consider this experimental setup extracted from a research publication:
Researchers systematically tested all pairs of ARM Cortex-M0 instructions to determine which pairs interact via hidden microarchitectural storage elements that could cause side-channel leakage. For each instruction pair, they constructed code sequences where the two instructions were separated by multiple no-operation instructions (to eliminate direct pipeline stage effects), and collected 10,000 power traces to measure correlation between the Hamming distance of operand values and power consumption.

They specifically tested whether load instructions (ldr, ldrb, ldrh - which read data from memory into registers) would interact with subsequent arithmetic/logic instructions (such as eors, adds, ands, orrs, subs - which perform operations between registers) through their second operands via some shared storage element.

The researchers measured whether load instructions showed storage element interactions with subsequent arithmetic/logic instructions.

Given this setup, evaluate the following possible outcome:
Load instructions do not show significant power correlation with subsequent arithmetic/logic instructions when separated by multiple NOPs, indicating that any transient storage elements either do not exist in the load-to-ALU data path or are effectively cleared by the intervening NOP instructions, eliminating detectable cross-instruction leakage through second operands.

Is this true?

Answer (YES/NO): YES